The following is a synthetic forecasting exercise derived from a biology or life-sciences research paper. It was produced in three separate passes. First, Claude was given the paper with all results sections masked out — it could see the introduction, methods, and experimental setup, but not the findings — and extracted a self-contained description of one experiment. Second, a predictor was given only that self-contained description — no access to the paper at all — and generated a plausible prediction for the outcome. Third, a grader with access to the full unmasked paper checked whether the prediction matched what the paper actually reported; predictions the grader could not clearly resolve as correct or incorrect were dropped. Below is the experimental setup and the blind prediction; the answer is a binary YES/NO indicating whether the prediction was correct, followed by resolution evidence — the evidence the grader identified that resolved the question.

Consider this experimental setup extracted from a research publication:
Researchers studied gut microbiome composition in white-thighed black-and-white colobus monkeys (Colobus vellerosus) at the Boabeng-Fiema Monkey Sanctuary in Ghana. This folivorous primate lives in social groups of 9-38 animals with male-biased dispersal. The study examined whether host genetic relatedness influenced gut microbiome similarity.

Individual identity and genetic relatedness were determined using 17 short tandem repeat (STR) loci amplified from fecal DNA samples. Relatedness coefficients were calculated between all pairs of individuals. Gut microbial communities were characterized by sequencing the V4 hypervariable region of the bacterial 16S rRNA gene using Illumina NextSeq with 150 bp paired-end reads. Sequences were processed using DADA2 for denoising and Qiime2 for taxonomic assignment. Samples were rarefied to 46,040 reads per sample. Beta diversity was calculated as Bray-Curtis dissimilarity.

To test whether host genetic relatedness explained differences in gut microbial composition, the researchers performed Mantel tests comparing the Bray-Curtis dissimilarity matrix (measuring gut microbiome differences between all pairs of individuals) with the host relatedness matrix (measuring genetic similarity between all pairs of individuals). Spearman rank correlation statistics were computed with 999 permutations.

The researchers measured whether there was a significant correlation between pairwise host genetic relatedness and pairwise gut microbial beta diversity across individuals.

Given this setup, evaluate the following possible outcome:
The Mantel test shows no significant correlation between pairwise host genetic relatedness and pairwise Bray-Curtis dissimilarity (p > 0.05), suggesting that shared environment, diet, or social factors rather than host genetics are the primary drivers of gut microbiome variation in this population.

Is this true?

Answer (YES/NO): YES